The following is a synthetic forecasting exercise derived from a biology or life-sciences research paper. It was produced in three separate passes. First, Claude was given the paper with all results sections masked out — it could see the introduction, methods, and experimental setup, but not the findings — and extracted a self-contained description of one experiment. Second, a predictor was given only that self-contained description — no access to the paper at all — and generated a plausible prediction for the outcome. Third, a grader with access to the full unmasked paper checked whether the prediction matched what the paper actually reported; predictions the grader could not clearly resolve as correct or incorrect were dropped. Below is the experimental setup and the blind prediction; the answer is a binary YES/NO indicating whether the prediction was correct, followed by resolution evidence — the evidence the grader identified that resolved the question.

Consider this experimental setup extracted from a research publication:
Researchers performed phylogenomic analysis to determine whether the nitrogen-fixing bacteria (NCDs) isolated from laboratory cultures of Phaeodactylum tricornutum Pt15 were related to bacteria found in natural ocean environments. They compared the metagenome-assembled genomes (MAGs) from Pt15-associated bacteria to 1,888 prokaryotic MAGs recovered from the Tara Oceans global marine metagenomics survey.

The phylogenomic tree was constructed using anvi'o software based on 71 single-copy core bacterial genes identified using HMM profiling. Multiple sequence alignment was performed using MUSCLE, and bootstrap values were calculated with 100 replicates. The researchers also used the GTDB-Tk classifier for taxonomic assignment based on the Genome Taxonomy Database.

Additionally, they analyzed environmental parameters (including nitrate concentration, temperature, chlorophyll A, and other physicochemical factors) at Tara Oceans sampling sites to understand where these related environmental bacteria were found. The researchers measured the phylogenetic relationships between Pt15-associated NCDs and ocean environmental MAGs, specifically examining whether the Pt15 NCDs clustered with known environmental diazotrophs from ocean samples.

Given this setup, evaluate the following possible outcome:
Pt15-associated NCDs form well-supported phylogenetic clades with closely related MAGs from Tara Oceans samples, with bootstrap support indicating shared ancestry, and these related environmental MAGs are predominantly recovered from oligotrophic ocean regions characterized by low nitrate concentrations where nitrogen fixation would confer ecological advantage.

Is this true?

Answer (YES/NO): NO